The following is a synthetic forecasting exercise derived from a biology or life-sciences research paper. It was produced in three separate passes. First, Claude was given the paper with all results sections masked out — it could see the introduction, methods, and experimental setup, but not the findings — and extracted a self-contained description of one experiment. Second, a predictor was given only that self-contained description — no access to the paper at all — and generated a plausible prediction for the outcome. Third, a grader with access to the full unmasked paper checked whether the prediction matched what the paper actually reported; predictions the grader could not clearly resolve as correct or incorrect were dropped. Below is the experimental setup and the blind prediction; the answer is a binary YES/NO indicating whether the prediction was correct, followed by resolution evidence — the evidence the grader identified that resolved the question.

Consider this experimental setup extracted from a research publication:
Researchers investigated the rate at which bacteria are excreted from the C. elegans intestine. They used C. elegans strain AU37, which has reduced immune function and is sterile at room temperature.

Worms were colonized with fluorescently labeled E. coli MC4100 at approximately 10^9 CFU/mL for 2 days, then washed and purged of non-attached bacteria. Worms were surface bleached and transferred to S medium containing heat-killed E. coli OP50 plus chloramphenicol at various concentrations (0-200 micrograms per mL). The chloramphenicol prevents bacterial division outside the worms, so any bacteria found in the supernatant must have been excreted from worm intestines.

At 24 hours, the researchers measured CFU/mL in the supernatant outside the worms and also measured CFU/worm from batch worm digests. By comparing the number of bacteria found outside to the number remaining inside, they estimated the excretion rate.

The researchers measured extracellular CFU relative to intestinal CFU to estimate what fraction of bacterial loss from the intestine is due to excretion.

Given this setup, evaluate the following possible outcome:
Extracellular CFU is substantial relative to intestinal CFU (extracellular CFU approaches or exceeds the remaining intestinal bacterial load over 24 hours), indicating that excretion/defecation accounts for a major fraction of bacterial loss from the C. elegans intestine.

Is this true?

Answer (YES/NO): NO